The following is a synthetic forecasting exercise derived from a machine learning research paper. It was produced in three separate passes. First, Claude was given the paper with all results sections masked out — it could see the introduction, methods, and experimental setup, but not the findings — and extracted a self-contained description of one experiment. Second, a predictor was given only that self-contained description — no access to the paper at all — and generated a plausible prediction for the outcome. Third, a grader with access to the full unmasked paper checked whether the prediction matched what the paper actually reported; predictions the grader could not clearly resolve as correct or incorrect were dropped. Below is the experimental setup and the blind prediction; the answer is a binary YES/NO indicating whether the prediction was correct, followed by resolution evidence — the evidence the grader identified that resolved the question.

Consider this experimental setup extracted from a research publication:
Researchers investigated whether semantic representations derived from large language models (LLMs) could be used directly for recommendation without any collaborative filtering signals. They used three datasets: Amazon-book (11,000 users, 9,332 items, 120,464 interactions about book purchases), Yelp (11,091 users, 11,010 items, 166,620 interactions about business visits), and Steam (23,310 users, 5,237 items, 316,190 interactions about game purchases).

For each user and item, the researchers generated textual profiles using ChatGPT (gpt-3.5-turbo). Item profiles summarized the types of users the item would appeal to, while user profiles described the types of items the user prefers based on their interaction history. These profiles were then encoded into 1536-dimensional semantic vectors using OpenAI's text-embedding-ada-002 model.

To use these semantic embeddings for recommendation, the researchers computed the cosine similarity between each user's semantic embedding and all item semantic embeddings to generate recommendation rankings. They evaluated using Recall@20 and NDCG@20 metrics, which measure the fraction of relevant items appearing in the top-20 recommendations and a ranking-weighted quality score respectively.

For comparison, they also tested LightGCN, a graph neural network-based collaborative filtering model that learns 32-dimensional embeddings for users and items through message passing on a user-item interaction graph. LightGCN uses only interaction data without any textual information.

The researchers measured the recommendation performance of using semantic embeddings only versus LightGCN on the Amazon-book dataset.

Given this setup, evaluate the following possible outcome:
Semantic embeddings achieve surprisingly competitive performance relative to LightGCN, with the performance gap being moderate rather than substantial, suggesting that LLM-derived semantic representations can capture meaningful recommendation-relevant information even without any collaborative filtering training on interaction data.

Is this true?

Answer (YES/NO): NO